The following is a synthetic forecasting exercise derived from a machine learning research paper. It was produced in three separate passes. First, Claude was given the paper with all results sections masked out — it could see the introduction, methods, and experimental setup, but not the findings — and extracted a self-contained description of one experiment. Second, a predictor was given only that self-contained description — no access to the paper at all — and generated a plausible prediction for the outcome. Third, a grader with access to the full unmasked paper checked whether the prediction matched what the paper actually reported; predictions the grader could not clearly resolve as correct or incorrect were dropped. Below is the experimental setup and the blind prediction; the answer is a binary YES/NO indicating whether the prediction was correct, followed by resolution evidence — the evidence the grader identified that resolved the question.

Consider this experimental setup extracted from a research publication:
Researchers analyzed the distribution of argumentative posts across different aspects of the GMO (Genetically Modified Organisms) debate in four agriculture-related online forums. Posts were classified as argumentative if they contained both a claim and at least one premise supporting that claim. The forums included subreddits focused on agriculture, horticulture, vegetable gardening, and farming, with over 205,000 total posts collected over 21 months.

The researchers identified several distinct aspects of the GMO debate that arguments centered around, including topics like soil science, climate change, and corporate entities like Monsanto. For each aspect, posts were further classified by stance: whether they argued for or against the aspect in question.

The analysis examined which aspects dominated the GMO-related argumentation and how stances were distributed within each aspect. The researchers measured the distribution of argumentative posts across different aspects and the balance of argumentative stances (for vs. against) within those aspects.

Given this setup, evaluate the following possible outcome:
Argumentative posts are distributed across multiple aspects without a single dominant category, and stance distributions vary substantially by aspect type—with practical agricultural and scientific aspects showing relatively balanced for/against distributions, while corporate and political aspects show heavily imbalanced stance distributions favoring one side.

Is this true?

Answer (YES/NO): NO